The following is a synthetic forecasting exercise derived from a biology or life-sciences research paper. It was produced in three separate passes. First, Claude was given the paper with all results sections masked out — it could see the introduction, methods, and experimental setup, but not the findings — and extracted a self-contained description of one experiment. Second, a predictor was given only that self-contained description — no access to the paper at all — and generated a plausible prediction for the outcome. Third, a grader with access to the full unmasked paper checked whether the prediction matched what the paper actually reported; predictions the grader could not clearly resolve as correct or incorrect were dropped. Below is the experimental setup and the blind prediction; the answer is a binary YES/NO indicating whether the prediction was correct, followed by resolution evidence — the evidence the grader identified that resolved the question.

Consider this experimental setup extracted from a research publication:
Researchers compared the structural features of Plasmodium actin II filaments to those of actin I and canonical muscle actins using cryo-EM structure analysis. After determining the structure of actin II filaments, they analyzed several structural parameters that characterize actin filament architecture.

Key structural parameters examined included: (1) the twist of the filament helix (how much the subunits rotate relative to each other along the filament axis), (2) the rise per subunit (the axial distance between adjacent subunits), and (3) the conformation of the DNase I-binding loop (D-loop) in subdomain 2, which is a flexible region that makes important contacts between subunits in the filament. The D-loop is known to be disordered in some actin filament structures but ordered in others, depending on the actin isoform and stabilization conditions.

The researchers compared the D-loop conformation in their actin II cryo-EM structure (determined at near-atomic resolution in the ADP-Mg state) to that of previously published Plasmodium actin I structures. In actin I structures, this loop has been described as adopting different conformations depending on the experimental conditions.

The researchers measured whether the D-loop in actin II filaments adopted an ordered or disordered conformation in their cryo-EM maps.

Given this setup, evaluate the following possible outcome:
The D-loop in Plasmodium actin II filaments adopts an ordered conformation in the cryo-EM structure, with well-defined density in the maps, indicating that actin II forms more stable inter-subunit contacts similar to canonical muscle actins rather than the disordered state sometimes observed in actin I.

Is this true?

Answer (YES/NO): NO